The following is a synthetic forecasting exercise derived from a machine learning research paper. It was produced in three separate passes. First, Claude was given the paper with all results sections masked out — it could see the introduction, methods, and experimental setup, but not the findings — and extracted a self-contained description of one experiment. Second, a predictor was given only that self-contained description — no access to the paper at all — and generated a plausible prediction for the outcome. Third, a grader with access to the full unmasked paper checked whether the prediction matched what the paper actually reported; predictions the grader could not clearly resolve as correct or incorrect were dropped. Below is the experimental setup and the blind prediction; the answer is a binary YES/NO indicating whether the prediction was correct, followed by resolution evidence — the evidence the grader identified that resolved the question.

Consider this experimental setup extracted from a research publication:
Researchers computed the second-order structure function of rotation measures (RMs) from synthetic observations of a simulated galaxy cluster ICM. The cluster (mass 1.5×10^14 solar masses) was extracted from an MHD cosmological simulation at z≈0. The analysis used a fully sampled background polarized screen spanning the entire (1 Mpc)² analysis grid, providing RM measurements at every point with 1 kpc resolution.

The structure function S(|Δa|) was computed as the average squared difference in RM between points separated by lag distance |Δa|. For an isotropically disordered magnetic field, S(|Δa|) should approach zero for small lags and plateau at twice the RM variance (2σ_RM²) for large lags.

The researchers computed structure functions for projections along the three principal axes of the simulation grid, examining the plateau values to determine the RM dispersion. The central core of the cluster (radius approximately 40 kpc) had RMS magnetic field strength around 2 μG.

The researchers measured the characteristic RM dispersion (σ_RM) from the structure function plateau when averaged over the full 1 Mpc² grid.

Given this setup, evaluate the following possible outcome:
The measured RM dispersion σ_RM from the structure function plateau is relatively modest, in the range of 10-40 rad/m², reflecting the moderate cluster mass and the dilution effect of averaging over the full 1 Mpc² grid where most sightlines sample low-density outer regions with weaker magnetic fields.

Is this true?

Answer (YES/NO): NO